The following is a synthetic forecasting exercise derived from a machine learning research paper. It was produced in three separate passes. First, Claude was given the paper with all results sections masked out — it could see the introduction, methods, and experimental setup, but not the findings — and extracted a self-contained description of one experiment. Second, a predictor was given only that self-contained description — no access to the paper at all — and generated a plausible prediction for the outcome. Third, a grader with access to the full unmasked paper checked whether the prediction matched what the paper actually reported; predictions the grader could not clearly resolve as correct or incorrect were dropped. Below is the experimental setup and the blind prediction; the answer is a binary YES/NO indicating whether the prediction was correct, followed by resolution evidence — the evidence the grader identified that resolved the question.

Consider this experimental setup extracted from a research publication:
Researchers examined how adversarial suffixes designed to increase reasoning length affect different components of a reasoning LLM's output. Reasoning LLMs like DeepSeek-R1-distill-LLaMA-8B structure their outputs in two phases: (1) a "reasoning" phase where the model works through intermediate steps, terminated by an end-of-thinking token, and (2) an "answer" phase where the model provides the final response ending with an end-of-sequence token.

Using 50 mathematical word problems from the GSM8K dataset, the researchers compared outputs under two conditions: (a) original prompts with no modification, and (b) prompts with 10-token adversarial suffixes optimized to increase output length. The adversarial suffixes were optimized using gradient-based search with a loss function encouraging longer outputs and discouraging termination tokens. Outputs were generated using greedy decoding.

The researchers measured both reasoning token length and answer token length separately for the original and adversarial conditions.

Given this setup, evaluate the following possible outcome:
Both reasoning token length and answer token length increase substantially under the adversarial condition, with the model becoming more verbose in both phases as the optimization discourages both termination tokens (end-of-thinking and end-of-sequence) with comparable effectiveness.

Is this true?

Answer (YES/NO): NO